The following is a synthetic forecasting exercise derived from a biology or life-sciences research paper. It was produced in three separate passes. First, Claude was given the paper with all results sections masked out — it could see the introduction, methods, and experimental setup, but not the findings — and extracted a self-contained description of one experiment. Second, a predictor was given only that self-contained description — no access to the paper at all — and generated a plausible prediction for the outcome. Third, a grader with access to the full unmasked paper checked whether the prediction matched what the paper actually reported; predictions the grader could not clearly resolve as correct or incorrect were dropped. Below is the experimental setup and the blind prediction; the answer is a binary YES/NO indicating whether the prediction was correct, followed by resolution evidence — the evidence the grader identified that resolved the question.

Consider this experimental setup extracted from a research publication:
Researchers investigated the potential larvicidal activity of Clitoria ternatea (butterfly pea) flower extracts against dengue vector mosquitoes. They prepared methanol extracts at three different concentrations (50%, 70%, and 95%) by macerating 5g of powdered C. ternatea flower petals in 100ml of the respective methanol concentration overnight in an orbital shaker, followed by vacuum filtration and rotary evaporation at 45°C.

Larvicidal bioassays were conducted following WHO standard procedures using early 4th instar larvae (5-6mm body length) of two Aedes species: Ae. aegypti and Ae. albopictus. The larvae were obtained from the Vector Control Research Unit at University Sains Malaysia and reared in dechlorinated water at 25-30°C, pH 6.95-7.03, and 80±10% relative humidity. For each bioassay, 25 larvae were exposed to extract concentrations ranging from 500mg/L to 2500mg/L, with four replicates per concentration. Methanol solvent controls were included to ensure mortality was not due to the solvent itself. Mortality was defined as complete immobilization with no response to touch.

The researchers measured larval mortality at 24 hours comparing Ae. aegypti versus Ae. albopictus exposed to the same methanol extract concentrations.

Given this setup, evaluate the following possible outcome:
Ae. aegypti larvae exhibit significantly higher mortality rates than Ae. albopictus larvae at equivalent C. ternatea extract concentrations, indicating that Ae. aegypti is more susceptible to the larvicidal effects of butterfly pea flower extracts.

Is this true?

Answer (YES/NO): YES